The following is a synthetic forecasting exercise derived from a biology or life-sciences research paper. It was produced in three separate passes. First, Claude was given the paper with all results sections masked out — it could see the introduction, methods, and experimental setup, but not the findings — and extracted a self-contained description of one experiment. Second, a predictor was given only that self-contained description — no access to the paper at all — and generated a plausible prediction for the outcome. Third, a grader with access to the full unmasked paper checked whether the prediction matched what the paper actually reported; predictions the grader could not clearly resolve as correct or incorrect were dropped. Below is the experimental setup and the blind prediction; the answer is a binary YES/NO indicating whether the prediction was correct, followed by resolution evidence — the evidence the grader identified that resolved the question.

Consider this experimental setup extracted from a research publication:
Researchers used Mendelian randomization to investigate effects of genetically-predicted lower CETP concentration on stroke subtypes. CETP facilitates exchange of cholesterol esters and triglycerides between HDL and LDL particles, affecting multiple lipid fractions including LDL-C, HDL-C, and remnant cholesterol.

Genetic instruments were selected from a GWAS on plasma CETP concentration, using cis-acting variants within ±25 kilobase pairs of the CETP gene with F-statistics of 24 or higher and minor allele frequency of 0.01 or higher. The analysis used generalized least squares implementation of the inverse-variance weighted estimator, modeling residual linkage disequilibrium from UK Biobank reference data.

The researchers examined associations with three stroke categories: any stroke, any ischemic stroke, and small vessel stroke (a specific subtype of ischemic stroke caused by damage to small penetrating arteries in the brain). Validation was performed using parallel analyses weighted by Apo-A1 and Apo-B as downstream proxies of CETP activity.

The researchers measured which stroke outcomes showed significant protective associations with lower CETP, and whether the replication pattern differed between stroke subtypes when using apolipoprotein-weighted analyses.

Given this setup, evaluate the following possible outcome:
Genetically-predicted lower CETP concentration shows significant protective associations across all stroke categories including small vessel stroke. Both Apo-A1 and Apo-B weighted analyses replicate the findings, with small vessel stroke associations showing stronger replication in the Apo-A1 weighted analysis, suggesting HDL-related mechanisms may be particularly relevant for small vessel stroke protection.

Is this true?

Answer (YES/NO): NO